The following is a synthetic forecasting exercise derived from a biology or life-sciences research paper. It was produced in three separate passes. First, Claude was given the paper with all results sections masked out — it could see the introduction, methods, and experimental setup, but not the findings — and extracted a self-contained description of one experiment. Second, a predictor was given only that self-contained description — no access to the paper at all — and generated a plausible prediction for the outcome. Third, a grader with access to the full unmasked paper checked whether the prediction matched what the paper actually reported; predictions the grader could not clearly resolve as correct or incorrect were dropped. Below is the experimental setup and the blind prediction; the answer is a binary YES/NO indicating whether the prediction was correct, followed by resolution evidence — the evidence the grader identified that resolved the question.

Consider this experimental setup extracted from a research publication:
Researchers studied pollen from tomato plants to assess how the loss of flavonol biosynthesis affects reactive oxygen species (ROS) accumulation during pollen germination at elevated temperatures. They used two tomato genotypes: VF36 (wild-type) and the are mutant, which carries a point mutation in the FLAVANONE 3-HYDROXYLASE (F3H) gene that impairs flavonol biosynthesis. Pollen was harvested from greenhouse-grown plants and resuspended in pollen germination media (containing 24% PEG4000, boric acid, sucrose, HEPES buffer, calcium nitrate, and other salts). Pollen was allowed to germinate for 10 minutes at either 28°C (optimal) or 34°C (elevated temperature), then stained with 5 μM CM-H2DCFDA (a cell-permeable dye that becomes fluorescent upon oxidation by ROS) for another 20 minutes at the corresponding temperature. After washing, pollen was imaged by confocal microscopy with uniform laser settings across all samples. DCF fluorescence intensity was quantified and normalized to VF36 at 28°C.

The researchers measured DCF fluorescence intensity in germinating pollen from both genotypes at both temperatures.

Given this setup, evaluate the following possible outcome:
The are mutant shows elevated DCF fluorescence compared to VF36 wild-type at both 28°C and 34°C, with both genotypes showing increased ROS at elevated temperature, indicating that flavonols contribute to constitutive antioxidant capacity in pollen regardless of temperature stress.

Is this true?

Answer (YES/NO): YES